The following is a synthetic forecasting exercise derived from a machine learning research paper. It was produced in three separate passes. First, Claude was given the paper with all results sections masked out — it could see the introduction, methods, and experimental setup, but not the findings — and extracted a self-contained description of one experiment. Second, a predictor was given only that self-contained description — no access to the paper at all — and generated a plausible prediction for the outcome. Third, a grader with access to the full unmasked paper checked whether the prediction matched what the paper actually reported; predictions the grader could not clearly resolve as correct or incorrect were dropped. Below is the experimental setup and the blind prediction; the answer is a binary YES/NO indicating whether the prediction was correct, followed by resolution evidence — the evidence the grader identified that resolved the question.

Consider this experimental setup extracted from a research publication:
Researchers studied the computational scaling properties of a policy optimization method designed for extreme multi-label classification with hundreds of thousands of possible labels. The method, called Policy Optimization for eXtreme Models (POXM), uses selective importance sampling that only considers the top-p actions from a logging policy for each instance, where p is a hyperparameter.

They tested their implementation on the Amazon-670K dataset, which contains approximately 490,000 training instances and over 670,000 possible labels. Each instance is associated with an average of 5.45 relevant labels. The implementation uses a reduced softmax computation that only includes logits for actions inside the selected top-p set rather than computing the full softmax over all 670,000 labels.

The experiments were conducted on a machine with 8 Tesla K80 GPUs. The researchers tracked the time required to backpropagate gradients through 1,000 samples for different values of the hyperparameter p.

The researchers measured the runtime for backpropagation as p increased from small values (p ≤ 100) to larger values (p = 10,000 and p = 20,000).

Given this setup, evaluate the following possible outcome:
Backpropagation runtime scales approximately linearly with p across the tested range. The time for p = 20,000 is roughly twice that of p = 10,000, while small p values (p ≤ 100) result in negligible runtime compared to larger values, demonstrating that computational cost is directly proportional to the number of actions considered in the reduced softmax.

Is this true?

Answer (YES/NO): NO